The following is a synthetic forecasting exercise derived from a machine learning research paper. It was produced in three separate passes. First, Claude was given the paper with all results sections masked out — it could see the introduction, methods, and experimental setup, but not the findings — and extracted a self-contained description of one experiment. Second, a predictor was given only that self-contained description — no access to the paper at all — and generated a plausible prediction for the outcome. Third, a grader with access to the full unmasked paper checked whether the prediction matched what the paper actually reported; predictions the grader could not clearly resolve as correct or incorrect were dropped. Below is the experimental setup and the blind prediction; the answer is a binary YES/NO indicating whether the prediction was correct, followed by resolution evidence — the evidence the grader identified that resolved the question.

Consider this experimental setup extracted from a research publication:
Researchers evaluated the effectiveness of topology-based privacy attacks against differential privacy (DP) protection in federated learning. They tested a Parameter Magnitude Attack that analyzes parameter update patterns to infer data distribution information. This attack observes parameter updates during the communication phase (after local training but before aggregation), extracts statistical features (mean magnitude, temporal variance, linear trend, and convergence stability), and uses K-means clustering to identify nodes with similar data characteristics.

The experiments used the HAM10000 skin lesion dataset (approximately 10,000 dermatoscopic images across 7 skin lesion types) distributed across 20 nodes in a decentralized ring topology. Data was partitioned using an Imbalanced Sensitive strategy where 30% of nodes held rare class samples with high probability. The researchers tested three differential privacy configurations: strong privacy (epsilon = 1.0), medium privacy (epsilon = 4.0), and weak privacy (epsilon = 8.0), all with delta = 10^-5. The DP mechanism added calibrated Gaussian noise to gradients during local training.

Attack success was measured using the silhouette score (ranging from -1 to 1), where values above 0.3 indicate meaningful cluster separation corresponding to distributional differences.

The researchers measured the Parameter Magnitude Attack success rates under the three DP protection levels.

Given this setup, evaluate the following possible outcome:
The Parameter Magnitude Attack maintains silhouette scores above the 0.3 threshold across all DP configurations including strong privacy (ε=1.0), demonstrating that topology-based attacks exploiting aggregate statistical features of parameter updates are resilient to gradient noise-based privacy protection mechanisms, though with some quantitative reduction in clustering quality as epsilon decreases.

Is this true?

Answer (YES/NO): YES